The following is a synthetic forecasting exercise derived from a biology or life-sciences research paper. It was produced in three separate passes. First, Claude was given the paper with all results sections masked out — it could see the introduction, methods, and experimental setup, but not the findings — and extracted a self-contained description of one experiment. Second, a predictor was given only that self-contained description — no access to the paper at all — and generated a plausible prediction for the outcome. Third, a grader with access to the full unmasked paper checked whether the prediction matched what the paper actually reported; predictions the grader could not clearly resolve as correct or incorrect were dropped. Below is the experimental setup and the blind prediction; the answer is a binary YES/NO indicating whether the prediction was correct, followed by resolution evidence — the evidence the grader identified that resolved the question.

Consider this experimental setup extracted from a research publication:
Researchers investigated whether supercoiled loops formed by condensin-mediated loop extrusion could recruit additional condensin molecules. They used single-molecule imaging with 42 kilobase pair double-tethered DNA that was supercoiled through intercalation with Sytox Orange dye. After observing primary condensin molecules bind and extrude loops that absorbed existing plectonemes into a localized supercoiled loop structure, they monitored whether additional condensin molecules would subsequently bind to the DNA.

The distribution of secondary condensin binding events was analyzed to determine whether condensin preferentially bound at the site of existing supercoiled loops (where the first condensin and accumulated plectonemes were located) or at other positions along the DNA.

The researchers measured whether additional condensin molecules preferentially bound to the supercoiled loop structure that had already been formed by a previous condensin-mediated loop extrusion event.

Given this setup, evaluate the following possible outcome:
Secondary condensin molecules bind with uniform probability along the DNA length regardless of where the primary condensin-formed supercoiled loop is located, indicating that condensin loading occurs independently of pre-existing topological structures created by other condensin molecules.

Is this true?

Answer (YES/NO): NO